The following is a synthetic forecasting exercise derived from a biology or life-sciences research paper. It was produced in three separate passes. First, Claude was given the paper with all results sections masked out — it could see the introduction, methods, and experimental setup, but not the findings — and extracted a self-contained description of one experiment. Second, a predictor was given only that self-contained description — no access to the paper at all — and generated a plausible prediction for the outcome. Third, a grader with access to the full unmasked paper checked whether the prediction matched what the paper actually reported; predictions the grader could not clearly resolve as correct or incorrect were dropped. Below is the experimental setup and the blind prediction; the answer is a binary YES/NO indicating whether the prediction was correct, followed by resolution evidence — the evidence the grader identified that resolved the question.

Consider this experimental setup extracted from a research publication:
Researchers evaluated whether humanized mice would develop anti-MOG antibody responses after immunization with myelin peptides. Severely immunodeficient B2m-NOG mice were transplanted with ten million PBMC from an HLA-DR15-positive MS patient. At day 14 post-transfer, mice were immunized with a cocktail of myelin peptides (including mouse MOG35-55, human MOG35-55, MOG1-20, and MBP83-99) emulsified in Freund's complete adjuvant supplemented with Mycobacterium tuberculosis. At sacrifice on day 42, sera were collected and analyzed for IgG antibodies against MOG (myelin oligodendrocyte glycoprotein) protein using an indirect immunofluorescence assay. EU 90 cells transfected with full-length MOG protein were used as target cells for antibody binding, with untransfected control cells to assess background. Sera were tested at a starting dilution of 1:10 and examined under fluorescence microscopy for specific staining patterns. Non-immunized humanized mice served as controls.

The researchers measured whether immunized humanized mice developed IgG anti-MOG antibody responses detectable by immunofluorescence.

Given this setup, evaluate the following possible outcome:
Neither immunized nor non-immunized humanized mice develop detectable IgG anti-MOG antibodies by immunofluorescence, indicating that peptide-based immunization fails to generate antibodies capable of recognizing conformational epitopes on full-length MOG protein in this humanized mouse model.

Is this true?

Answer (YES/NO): NO